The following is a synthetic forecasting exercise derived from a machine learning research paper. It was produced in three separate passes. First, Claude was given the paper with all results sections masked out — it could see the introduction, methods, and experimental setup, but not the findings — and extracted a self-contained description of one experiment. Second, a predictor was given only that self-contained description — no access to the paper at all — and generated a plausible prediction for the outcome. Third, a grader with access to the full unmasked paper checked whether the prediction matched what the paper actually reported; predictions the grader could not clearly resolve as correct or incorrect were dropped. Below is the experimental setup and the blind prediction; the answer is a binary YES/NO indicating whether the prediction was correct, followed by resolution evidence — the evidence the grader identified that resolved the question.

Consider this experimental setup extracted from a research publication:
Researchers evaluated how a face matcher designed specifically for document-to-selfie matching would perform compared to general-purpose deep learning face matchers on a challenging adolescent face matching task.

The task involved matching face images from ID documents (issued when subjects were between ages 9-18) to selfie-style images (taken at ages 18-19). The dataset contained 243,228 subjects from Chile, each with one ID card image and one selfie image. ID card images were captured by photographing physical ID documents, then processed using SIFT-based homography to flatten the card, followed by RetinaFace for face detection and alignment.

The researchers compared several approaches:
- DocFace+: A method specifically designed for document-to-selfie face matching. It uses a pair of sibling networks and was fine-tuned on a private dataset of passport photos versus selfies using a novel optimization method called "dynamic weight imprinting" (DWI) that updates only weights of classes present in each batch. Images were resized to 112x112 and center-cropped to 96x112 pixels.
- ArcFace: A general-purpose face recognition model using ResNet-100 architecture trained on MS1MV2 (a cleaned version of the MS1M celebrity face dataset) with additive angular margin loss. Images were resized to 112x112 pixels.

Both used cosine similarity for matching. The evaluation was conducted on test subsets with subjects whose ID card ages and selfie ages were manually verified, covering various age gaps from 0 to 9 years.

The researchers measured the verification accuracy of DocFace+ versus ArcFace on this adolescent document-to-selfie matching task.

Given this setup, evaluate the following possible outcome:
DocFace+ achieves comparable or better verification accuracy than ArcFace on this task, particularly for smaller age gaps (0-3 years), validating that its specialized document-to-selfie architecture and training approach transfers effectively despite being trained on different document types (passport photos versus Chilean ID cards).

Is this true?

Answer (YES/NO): NO